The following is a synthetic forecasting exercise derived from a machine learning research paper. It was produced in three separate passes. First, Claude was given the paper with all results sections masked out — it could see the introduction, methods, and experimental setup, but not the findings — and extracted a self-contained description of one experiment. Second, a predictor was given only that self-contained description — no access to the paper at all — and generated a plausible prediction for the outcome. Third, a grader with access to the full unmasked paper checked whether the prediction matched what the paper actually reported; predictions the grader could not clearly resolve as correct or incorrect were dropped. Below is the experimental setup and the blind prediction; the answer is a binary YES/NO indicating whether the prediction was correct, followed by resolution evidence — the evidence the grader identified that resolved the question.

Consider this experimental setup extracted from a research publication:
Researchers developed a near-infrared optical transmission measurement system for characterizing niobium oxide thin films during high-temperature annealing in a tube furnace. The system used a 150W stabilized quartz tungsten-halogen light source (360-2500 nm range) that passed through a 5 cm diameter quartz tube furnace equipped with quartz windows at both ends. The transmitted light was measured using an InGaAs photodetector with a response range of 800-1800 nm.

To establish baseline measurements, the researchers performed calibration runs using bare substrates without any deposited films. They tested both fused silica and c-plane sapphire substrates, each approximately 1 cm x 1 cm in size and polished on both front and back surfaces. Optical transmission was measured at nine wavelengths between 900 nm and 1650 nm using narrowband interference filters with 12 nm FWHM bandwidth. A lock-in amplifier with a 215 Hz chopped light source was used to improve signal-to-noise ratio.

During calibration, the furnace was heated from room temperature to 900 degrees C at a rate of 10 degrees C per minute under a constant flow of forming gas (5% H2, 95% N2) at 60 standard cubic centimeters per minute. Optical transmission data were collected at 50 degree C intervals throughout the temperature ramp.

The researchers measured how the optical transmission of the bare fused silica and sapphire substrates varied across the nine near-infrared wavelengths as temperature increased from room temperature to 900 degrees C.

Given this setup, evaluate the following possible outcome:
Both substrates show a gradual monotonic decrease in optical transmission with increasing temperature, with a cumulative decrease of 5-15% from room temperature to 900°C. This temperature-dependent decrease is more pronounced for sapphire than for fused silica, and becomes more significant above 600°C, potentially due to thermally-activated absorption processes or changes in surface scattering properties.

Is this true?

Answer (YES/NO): NO